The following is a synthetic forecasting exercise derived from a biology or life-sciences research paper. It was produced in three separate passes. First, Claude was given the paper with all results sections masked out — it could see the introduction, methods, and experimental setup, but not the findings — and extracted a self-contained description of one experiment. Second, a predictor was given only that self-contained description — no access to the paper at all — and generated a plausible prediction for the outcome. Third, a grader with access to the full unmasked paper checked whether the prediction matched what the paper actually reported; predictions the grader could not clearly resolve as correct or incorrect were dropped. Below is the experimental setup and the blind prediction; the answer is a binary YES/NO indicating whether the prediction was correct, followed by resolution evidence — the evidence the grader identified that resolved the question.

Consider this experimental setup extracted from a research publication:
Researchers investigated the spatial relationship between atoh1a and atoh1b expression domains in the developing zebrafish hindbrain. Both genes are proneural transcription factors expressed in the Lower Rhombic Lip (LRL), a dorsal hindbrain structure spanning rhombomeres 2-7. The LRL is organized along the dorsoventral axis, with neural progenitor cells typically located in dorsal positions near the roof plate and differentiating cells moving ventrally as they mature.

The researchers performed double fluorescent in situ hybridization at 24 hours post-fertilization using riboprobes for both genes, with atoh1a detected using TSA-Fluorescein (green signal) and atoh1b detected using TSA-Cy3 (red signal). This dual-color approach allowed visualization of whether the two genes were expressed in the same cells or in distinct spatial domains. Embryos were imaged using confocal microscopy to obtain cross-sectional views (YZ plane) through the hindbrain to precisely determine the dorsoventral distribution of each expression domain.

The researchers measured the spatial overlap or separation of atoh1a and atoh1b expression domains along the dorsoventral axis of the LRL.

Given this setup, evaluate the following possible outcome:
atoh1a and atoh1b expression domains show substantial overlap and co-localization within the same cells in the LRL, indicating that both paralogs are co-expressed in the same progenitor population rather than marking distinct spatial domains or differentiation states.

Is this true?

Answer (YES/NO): NO